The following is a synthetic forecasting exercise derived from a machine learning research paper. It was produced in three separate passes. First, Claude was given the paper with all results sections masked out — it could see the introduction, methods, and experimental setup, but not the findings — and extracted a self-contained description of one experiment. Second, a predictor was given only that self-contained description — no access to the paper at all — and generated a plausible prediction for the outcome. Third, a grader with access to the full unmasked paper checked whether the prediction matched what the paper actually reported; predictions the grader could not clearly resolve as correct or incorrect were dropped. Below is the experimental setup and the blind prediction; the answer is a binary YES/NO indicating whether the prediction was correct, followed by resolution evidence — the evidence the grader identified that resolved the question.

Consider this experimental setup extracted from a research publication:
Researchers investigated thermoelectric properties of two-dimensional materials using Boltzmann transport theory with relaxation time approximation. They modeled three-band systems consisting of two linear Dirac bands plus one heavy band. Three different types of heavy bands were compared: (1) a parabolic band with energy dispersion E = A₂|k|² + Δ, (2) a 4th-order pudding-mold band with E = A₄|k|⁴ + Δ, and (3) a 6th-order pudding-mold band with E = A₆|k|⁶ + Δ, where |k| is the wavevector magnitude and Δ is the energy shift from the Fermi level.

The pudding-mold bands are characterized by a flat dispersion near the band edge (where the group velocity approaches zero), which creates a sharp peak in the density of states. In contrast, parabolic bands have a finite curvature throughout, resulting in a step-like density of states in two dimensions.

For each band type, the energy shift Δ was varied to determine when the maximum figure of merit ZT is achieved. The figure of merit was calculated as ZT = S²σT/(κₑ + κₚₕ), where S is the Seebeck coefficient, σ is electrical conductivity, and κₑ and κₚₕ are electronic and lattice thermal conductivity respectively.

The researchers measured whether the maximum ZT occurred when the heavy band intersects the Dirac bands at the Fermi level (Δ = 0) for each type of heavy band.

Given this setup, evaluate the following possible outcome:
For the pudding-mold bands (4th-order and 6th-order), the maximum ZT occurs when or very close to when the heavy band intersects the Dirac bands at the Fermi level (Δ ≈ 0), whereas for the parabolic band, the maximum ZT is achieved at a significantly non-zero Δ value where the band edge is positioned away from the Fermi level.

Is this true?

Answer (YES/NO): NO